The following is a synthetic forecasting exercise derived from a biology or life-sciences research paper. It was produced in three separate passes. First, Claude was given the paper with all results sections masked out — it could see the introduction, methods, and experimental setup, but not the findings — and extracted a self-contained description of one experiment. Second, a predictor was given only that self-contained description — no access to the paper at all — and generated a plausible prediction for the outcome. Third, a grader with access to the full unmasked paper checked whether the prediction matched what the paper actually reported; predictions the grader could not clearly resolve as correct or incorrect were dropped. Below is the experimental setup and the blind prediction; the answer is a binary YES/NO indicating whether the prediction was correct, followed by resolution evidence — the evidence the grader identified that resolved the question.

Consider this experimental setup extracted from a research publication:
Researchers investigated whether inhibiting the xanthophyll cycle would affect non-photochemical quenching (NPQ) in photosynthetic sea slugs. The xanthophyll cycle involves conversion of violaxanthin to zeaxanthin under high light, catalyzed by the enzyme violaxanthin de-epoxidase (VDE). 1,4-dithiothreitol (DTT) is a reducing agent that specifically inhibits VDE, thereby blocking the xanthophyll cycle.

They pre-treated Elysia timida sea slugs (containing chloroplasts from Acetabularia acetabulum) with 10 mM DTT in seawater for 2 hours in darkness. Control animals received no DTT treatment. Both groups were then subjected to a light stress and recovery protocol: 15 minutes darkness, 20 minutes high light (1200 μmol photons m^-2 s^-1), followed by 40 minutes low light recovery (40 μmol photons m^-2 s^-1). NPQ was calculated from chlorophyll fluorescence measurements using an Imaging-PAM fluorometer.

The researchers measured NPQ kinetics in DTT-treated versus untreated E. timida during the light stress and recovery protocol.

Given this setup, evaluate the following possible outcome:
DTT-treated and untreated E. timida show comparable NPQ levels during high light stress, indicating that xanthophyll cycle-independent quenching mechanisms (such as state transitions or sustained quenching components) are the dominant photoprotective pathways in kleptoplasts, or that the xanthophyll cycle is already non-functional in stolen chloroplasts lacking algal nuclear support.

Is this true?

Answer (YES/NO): NO